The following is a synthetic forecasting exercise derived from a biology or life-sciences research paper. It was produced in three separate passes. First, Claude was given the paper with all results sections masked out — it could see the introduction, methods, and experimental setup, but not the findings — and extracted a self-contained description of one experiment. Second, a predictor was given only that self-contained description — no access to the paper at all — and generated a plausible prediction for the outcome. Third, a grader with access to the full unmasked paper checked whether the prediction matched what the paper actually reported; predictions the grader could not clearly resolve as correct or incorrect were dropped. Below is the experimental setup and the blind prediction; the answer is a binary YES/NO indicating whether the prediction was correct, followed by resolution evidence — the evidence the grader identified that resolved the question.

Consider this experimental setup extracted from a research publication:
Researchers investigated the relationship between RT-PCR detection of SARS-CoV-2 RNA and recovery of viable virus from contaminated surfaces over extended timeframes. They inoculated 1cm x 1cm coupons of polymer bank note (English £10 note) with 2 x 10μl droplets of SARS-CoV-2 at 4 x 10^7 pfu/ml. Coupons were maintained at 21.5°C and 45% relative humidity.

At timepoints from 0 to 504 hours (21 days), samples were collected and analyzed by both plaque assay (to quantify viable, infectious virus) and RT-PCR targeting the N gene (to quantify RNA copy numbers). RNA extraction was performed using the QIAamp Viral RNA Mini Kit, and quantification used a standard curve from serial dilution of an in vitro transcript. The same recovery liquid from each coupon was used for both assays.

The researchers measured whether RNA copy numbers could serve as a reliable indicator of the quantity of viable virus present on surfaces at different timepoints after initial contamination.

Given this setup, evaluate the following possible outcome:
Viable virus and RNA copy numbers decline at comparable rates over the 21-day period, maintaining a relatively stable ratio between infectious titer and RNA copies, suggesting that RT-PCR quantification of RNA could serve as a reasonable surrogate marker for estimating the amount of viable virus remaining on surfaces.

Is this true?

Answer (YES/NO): NO